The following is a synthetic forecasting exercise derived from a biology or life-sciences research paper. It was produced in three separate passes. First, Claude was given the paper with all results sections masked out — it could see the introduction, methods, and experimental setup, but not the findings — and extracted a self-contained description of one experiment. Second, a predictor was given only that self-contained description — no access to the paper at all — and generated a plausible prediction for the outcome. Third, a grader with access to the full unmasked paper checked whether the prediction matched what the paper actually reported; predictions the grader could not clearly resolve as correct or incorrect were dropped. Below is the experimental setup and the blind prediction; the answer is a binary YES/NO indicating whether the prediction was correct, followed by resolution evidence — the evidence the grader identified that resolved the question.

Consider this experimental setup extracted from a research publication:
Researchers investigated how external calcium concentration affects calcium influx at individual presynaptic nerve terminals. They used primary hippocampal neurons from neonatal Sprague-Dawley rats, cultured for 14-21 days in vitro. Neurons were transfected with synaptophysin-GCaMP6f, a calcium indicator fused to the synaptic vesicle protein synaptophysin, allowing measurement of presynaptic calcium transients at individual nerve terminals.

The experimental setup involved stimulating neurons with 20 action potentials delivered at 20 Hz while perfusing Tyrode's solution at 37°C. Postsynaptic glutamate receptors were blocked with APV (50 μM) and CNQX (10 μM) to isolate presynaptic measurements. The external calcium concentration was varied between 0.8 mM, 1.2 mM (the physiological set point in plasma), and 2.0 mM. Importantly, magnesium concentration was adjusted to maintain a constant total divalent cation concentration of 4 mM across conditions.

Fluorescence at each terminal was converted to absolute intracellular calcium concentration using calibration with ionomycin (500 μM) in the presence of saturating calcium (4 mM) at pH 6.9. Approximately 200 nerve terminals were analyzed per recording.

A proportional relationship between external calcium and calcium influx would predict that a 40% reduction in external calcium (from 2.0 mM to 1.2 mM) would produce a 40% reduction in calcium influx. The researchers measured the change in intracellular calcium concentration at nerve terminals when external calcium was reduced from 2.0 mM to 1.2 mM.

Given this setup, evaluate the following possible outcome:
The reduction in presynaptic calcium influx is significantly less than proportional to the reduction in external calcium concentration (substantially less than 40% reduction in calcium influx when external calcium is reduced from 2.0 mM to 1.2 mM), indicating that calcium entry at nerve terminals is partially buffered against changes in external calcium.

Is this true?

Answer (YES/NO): NO